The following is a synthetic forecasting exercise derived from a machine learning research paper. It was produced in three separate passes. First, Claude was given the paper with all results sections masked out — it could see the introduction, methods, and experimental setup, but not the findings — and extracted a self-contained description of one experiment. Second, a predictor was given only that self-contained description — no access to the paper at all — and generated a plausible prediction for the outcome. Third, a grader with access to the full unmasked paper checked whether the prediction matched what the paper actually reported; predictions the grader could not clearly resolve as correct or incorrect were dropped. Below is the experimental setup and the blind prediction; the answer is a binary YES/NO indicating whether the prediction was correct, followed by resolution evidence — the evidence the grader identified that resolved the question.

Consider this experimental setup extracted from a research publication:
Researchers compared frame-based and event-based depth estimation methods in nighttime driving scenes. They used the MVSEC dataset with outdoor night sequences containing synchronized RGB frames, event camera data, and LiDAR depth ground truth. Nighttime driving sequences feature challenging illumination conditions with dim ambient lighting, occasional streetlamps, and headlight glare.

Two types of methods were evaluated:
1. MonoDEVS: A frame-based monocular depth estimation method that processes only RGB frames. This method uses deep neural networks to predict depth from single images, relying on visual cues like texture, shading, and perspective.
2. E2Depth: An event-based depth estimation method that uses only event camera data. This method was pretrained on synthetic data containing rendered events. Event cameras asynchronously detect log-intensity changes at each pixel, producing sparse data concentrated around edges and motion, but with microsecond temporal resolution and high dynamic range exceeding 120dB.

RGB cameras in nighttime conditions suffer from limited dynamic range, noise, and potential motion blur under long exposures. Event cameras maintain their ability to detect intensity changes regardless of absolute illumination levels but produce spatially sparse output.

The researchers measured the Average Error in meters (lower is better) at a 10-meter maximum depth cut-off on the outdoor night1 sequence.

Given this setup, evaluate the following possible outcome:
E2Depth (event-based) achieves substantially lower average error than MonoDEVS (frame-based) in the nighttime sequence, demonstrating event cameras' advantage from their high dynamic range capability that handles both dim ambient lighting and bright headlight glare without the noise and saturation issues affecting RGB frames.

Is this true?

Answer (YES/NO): YES